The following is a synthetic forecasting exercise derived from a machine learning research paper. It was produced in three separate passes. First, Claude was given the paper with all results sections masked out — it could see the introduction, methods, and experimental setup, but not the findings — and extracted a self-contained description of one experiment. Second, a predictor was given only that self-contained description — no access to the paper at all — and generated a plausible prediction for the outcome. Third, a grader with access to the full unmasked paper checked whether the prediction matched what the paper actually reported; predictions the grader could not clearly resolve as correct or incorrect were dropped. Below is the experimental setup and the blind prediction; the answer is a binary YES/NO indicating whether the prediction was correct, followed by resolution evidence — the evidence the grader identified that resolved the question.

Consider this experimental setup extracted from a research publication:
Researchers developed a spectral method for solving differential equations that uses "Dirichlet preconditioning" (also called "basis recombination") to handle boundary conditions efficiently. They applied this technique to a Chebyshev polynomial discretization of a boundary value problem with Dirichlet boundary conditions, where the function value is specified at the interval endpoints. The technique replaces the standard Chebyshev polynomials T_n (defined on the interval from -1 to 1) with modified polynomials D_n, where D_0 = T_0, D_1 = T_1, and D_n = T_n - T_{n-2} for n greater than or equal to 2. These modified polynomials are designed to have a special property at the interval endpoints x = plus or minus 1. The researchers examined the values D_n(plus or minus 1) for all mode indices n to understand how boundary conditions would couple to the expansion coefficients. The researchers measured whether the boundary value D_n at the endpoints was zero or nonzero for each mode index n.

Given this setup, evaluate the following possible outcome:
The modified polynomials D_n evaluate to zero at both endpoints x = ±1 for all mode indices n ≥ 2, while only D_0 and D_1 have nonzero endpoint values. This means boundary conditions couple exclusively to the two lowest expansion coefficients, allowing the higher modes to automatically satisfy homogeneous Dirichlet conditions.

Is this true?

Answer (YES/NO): YES